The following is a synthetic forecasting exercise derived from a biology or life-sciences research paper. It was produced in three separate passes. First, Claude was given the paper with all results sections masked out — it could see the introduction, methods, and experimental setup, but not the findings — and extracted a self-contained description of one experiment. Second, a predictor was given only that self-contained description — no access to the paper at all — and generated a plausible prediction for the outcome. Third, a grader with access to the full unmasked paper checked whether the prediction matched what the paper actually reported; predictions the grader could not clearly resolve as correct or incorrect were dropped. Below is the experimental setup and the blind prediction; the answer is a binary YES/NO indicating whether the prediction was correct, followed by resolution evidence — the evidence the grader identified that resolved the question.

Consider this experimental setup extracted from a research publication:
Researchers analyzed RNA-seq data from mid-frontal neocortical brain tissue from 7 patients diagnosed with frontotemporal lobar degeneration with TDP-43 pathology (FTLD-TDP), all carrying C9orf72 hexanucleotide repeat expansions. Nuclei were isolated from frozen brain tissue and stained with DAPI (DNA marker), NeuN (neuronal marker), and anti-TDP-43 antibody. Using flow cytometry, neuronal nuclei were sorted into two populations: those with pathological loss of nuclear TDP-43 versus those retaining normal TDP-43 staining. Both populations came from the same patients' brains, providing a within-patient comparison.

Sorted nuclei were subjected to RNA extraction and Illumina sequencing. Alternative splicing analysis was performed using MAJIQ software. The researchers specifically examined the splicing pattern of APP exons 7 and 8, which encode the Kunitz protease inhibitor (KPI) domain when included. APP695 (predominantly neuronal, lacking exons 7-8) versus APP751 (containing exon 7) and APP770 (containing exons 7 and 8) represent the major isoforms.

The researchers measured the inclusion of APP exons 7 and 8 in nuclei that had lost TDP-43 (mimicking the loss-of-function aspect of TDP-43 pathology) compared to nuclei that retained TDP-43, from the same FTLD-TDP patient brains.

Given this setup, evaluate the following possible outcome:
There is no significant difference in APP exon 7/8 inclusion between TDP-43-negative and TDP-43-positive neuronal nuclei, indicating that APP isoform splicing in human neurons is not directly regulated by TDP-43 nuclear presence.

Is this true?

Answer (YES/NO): NO